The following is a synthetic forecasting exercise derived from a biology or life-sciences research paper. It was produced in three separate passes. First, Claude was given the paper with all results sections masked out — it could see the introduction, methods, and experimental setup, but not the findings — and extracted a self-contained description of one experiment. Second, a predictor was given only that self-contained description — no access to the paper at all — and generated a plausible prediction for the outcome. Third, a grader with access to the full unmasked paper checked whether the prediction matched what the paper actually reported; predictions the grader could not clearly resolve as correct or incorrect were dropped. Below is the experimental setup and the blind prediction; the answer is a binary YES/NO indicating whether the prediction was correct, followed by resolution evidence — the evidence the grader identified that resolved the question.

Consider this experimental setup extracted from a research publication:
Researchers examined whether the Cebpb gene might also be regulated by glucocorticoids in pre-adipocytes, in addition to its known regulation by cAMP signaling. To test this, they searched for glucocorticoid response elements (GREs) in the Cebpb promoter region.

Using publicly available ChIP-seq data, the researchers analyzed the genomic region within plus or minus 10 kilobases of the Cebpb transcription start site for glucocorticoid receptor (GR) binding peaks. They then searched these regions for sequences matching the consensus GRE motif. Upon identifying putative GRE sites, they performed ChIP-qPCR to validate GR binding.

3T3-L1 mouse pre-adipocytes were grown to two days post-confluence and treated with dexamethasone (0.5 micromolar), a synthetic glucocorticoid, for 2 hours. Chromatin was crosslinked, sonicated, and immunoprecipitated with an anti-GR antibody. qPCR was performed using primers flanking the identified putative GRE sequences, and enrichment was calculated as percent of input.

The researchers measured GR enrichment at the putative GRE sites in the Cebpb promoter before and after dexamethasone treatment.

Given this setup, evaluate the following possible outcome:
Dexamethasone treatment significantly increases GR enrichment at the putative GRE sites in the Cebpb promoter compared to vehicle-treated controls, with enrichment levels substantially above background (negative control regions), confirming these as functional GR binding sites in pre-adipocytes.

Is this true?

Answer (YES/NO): YES